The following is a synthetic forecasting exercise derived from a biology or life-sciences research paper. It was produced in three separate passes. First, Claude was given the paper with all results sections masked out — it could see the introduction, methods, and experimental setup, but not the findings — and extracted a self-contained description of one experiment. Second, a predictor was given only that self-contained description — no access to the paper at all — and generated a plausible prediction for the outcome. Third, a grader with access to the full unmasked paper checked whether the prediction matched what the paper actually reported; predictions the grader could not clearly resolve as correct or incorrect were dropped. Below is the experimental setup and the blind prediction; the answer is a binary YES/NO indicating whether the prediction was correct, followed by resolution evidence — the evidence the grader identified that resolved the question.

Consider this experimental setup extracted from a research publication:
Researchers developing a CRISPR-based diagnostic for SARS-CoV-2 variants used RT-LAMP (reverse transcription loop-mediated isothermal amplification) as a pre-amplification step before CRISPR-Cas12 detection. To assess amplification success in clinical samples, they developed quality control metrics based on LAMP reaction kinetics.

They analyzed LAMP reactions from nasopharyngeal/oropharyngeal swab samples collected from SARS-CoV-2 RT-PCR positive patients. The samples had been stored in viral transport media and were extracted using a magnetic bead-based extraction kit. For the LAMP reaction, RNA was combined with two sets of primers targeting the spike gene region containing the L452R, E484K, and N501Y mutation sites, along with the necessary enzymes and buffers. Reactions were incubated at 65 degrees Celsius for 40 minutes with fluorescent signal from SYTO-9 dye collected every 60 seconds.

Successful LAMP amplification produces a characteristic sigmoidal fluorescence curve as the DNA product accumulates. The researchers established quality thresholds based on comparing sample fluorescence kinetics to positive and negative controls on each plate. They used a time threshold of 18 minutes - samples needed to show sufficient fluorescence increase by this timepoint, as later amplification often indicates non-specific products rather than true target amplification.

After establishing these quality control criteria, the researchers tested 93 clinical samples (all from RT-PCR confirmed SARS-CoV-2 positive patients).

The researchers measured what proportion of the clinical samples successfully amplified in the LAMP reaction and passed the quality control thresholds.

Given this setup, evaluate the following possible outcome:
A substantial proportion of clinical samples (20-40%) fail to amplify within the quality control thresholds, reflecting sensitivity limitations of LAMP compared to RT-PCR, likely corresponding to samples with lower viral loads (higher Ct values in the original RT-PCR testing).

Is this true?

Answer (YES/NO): NO